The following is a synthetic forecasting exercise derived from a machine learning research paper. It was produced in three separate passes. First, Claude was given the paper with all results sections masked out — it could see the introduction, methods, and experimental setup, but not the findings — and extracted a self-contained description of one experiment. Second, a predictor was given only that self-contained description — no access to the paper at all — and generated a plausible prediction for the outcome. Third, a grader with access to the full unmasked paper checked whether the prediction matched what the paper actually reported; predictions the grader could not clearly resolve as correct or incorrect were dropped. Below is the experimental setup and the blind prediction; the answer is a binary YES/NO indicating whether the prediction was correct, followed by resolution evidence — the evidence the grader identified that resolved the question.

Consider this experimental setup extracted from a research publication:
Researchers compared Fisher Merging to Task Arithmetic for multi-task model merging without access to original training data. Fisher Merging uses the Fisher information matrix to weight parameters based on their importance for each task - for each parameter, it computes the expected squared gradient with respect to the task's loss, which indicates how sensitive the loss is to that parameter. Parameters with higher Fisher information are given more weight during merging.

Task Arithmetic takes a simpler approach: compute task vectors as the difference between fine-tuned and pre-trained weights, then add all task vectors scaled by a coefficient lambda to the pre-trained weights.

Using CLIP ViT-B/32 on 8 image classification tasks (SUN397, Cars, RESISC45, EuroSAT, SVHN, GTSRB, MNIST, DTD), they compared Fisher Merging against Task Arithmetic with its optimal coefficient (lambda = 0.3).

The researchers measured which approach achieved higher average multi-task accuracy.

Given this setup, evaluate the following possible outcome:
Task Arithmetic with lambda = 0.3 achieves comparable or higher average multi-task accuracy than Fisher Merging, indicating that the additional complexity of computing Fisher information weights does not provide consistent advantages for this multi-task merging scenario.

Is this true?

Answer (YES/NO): YES